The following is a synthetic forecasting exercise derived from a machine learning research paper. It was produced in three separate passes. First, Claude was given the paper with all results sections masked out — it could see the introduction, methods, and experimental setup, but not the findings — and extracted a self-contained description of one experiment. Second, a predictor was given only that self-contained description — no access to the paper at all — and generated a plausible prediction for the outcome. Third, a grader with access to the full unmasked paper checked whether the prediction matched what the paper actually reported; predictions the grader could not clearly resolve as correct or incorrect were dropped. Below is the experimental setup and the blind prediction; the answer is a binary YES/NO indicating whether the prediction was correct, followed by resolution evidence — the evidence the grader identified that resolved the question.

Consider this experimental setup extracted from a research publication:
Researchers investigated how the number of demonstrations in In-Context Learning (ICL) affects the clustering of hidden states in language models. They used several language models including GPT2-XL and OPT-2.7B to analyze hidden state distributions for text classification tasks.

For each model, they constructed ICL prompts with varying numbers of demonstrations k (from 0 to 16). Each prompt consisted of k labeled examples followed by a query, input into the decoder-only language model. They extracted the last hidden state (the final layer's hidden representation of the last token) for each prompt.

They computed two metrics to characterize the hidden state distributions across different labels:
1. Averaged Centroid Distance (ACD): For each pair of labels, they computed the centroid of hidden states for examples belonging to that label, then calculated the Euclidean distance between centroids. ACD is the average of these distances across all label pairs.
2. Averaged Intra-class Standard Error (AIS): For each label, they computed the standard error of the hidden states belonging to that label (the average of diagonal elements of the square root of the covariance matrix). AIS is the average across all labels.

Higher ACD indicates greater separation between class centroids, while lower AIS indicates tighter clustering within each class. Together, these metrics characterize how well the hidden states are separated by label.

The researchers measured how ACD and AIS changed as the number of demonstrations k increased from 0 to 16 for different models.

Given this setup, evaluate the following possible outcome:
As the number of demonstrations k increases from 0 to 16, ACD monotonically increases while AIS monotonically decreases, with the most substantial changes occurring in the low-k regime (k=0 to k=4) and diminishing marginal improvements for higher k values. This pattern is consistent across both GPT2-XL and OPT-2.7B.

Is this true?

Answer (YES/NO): NO